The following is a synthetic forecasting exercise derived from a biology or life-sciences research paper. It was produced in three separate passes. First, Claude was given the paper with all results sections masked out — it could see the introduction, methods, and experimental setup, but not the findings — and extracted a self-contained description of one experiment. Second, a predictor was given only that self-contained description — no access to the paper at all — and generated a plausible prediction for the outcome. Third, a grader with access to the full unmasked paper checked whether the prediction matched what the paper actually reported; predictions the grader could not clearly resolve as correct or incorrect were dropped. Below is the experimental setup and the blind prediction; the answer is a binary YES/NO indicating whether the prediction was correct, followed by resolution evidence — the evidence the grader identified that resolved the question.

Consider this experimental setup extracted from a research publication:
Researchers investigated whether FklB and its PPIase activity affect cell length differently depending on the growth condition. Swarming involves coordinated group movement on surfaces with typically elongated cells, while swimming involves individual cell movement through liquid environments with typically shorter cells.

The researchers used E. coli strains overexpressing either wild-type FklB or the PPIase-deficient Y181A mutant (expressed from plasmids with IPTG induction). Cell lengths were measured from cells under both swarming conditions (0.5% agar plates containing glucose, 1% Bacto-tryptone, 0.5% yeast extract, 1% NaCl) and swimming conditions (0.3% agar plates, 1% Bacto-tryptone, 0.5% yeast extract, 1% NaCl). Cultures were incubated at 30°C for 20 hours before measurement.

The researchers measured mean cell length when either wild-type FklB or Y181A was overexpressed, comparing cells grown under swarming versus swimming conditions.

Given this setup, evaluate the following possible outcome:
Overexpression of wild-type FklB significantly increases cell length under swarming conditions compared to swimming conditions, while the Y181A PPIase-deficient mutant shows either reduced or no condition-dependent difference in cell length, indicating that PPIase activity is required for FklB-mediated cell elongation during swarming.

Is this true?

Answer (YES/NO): NO